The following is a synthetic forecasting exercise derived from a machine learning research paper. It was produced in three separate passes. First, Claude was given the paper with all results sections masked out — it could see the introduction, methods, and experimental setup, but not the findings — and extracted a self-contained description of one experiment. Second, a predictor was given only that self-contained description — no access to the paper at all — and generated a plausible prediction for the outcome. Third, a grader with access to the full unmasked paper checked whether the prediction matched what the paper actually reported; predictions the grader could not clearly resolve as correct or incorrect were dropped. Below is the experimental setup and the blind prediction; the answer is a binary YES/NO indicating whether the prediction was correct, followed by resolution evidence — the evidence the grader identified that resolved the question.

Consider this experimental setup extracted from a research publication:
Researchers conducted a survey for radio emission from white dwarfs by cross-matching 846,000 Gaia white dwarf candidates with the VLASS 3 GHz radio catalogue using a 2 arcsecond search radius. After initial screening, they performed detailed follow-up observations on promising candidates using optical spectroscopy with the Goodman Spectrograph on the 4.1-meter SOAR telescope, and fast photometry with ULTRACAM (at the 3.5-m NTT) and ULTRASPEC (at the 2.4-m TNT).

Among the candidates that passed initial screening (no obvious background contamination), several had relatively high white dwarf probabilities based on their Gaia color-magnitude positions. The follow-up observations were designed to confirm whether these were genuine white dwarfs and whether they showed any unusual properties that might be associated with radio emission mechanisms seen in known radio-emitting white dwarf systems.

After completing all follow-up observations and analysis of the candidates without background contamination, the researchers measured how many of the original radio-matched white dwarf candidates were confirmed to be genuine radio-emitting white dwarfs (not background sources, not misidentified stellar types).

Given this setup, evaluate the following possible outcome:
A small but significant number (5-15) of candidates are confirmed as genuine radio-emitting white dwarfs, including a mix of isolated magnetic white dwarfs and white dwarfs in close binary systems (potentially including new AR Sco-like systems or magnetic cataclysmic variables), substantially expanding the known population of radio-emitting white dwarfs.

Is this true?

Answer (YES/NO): NO